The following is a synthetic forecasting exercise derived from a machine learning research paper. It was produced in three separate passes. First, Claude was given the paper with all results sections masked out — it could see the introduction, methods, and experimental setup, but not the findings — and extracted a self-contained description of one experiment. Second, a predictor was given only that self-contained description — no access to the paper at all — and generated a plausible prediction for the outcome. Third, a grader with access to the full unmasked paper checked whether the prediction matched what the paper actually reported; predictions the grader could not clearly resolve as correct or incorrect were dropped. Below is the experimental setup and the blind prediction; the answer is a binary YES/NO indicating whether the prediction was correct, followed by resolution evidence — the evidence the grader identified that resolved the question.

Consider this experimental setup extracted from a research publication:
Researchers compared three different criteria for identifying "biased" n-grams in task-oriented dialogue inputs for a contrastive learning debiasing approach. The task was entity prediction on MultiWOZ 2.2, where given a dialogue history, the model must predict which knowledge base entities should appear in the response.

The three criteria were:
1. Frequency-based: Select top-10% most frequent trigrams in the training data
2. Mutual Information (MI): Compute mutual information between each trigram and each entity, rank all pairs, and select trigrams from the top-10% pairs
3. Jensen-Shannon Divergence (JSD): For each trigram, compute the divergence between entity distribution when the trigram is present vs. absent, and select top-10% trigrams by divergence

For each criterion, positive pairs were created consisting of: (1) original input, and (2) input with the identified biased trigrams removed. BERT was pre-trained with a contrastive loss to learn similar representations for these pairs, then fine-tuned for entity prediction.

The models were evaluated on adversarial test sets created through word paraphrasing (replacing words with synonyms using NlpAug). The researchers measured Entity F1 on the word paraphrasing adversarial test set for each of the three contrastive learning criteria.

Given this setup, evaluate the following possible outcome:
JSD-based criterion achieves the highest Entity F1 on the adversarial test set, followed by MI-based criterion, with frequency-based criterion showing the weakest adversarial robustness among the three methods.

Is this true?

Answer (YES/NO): YES